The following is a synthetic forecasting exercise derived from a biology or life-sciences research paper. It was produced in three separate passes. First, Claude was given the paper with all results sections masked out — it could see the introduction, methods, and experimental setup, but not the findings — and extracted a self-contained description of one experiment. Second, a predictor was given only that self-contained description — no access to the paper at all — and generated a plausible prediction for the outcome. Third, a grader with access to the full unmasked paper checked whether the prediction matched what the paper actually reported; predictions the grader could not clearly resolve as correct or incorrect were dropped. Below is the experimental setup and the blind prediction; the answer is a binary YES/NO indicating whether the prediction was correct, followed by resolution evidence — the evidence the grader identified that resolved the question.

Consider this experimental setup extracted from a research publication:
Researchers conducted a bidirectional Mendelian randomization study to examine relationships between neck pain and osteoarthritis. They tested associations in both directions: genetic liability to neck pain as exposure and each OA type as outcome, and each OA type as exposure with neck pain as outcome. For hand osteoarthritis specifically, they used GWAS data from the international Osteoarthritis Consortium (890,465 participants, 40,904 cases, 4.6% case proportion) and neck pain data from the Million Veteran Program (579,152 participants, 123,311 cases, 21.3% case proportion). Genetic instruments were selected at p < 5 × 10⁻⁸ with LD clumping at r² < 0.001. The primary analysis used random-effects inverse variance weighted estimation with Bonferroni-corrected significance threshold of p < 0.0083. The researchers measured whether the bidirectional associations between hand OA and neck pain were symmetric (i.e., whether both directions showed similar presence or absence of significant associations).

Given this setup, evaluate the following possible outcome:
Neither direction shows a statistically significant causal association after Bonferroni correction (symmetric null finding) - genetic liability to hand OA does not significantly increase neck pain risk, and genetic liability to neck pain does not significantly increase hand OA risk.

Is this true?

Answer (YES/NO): YES